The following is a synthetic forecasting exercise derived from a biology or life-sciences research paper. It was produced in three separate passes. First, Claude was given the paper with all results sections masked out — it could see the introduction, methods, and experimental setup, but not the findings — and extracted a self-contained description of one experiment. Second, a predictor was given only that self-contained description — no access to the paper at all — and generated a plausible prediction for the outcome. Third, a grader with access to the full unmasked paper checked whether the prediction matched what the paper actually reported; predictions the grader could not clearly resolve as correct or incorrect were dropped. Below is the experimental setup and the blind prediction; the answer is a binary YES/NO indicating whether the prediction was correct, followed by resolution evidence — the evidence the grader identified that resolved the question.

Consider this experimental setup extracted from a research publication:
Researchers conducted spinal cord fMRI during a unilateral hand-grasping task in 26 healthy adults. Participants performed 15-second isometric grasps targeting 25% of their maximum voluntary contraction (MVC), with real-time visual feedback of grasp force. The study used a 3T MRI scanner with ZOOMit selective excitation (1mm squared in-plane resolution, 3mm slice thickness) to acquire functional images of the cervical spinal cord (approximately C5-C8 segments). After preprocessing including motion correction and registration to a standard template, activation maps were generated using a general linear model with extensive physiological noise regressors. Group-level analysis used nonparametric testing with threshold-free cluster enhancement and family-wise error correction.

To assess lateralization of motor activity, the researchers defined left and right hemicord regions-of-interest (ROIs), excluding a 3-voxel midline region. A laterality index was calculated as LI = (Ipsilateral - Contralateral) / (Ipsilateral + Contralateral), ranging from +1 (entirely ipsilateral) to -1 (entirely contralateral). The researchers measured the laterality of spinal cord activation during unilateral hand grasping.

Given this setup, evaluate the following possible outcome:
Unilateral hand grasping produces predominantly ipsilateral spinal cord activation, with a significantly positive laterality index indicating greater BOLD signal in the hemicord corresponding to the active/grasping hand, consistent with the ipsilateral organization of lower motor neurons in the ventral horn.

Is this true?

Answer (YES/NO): YES